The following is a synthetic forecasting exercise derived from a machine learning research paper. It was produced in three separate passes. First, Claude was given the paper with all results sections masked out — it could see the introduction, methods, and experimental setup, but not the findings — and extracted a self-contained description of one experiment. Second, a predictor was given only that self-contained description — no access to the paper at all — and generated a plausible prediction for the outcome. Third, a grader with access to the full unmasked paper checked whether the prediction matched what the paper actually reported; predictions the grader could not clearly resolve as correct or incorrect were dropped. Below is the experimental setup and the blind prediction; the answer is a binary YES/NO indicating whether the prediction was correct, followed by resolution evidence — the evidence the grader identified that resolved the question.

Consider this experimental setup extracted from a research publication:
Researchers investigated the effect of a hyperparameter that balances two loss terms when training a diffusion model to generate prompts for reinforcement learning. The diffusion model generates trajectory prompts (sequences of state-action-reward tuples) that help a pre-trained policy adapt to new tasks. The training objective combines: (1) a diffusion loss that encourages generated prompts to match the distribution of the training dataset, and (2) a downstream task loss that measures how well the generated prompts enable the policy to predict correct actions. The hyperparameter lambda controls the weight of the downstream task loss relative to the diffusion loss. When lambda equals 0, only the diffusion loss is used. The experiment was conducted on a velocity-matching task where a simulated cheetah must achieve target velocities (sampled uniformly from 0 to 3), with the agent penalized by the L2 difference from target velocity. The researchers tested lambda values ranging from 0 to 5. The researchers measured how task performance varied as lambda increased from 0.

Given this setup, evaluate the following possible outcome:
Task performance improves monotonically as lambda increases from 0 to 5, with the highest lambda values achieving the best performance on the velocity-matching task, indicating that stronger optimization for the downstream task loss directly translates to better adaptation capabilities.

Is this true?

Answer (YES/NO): NO